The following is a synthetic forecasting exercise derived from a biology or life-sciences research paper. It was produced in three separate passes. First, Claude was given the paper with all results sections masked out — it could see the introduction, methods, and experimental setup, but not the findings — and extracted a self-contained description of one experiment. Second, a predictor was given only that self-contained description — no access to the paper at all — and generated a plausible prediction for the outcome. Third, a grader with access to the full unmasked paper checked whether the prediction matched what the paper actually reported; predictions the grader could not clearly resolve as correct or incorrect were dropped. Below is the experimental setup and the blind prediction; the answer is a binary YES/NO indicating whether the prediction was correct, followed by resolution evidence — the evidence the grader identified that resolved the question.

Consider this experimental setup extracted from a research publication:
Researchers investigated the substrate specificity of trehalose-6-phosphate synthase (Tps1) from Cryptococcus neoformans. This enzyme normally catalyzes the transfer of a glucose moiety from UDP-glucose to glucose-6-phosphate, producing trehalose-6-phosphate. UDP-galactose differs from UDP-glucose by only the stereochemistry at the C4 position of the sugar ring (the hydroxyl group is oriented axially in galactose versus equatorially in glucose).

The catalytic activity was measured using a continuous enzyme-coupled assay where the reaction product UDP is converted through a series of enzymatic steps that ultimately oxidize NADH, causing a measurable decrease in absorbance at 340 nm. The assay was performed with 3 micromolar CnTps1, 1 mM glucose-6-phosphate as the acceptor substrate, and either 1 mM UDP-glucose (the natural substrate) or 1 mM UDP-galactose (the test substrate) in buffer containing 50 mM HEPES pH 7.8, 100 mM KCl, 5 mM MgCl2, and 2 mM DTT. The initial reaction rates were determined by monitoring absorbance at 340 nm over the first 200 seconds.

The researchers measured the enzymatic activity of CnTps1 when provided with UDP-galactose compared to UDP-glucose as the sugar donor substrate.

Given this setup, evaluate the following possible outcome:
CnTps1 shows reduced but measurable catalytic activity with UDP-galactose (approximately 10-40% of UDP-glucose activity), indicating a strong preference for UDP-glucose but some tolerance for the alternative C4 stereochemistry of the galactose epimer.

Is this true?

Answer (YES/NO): NO